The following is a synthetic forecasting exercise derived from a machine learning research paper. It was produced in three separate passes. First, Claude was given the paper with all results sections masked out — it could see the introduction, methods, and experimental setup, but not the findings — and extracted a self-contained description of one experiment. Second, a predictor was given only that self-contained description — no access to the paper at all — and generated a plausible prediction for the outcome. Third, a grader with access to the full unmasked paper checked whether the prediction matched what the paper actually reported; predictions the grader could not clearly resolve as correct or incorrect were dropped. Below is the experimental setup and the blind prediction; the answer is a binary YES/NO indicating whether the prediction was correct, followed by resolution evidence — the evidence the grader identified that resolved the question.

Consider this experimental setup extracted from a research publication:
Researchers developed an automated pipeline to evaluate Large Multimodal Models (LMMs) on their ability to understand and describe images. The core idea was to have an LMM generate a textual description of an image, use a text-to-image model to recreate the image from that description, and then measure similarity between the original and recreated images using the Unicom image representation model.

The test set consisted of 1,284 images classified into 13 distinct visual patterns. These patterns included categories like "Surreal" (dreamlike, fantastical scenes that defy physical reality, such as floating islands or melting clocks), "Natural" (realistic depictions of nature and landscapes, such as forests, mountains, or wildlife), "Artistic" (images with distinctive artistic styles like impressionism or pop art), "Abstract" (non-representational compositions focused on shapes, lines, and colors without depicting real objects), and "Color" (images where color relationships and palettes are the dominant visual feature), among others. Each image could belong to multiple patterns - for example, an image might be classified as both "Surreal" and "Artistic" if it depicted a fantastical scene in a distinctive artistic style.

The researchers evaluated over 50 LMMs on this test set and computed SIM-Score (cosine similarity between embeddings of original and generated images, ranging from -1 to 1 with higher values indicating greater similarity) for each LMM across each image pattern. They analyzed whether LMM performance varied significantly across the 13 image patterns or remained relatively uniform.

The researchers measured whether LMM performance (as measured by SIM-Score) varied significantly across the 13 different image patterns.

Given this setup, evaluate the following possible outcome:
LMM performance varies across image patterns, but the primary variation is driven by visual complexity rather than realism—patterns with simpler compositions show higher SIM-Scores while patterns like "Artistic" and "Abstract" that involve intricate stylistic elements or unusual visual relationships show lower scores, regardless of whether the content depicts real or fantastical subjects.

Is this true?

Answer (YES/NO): NO